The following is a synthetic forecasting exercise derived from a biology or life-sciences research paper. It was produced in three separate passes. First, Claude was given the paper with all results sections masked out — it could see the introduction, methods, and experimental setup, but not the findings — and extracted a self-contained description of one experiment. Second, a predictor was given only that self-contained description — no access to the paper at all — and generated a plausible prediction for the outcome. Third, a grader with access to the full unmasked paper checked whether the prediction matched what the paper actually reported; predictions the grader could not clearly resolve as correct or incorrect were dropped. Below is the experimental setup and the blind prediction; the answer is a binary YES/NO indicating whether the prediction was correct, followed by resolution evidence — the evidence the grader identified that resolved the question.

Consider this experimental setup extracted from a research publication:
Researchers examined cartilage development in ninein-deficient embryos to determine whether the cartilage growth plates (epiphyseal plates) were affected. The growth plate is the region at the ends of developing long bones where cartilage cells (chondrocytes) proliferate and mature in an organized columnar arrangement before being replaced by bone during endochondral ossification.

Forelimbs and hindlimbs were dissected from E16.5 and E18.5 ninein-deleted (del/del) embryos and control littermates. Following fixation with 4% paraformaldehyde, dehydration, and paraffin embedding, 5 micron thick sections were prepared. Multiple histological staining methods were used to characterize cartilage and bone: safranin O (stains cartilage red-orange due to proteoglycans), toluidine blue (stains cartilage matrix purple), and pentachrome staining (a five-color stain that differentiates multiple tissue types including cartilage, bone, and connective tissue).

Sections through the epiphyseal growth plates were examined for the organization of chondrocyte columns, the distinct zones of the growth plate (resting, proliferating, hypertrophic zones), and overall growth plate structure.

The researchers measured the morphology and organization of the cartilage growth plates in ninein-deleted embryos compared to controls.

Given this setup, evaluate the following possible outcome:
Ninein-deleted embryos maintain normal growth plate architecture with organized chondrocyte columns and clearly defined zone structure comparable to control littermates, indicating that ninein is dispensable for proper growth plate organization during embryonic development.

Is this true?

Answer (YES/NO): YES